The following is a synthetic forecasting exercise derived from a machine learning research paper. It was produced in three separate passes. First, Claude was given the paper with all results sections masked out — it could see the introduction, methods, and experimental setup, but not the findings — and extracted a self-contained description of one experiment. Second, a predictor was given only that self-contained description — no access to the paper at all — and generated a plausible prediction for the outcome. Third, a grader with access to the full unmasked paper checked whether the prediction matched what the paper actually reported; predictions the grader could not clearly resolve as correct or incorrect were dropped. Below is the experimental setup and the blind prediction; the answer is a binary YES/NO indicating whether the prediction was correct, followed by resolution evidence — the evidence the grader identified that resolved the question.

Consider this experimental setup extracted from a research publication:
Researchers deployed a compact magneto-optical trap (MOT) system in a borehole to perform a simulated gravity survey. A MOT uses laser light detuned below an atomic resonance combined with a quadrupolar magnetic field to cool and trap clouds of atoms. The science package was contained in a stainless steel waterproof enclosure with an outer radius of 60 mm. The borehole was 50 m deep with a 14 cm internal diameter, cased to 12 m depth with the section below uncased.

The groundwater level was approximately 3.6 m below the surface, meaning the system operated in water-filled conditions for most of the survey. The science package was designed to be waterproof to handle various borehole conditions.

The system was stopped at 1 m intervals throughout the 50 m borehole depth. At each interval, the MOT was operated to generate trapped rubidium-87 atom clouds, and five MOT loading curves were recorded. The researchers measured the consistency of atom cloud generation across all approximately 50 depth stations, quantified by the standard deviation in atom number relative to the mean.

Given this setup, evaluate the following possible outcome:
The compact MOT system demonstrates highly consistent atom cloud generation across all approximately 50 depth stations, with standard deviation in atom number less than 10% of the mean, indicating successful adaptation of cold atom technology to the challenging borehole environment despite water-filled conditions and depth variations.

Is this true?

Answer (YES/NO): NO